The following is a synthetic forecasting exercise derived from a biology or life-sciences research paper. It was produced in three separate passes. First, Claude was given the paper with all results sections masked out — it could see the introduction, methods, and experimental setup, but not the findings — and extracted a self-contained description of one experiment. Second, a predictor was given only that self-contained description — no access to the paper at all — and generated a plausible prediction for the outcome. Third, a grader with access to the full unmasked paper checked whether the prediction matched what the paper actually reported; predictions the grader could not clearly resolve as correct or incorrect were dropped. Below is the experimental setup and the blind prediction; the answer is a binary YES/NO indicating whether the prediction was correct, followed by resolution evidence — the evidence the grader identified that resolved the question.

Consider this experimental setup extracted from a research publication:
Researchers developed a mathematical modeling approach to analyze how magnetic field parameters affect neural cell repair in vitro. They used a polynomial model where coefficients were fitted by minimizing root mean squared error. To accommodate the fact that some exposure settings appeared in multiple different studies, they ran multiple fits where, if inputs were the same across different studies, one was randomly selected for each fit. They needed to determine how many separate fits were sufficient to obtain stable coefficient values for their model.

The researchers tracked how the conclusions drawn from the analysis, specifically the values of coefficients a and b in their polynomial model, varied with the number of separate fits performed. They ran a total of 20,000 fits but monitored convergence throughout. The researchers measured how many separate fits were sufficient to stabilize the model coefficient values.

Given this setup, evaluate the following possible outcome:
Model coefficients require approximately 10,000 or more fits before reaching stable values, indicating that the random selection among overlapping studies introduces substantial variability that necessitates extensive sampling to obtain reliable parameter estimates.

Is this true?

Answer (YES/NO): NO